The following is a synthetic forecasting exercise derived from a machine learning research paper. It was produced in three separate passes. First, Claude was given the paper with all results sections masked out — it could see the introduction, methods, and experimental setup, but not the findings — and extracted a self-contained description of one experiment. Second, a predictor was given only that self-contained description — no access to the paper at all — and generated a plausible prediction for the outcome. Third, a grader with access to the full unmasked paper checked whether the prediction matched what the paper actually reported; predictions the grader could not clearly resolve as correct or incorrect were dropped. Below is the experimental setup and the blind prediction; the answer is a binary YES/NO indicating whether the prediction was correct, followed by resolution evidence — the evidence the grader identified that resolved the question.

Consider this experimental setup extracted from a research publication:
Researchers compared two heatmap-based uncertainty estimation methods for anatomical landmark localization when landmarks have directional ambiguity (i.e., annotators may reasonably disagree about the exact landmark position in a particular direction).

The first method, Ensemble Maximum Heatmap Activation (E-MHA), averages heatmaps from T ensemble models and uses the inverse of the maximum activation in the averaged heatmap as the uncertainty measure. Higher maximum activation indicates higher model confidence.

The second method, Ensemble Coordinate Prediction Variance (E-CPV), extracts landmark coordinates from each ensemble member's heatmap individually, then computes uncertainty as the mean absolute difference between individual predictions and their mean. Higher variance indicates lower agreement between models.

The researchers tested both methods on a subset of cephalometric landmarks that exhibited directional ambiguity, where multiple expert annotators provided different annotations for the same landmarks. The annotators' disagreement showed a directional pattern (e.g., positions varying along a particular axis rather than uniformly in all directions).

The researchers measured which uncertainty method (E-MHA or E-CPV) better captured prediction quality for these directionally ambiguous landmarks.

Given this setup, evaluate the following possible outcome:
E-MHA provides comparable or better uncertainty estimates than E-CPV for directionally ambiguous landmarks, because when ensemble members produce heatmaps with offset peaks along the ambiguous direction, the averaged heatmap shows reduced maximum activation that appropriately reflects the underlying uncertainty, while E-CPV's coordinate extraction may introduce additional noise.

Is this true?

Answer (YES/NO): NO